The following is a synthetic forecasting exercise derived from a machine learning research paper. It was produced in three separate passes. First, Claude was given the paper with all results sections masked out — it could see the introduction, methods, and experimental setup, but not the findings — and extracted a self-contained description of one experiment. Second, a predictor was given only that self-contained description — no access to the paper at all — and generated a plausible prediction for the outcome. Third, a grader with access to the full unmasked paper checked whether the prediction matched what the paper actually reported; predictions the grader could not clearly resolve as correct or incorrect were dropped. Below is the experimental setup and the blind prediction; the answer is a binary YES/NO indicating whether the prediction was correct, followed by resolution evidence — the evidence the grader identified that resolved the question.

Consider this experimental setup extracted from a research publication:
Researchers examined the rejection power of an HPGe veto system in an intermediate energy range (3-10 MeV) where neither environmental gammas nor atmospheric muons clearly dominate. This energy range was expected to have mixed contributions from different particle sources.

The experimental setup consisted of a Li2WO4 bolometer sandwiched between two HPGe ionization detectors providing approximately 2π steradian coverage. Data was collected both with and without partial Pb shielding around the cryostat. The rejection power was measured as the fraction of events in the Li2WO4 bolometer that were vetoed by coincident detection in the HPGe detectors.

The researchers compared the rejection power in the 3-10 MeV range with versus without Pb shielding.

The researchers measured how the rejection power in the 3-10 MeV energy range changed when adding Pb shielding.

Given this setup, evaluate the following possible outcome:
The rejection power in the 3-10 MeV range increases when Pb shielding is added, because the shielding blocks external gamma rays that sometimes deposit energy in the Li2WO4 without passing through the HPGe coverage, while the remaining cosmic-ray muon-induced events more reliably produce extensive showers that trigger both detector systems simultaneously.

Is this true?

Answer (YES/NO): NO